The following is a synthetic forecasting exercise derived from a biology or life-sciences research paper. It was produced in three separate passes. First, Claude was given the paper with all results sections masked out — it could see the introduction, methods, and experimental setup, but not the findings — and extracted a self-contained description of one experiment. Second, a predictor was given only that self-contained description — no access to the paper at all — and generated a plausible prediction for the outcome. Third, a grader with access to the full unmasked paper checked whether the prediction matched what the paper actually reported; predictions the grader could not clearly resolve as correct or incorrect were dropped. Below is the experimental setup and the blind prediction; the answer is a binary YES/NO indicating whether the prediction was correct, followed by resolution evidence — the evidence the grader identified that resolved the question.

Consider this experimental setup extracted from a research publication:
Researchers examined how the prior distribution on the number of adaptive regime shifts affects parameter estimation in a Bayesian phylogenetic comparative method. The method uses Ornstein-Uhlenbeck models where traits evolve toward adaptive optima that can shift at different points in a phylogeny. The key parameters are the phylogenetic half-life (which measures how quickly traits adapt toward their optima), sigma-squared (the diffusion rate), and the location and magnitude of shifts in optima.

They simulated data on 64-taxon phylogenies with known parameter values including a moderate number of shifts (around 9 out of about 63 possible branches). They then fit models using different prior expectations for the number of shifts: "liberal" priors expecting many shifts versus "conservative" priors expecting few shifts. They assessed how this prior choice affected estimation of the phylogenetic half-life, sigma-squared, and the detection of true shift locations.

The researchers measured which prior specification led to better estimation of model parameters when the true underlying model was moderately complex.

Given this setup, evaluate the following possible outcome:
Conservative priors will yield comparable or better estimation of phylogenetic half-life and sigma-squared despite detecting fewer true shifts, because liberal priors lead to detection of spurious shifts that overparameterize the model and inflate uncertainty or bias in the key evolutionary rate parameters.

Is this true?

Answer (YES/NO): NO